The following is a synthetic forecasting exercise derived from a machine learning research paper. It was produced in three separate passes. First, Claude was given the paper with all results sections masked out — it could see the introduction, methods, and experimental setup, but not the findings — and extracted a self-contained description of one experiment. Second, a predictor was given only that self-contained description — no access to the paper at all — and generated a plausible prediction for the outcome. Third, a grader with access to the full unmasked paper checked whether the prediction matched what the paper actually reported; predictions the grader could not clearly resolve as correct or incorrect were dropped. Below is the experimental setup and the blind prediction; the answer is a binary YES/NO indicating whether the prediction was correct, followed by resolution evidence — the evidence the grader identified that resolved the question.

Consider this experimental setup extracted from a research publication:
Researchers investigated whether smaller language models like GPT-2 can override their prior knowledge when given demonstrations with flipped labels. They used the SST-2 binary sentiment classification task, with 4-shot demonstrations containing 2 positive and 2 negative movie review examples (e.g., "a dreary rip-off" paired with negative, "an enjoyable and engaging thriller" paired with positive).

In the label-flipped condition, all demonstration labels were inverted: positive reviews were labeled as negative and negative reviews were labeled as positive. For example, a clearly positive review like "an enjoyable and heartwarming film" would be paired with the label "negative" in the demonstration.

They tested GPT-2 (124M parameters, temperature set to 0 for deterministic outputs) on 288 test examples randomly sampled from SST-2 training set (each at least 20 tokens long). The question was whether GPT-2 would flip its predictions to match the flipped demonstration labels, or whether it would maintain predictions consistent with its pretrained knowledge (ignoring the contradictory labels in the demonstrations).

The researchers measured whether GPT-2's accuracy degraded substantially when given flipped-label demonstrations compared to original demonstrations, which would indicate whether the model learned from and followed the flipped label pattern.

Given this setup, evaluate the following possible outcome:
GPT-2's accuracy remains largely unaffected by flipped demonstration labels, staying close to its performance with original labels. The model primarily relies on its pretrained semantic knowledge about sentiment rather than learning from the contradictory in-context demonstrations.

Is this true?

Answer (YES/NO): YES